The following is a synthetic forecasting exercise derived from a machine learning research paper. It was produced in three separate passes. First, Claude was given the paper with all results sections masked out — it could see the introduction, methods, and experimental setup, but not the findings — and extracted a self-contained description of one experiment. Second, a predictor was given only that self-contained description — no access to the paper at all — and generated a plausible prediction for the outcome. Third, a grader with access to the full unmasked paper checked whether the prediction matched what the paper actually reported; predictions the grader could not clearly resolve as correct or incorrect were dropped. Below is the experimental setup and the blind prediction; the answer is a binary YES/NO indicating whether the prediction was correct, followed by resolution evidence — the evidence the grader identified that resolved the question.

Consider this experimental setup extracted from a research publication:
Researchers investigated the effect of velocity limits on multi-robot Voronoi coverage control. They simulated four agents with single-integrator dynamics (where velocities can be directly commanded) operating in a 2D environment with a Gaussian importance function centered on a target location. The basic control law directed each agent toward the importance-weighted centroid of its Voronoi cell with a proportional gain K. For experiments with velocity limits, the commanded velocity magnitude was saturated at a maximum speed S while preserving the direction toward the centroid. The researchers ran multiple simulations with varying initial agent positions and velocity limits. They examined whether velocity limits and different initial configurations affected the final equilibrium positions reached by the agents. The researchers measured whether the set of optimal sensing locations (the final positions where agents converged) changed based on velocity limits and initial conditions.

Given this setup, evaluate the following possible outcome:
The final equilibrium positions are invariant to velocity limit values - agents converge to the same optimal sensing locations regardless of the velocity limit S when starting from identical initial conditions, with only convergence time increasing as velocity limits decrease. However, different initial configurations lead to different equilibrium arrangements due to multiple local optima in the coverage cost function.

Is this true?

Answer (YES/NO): NO